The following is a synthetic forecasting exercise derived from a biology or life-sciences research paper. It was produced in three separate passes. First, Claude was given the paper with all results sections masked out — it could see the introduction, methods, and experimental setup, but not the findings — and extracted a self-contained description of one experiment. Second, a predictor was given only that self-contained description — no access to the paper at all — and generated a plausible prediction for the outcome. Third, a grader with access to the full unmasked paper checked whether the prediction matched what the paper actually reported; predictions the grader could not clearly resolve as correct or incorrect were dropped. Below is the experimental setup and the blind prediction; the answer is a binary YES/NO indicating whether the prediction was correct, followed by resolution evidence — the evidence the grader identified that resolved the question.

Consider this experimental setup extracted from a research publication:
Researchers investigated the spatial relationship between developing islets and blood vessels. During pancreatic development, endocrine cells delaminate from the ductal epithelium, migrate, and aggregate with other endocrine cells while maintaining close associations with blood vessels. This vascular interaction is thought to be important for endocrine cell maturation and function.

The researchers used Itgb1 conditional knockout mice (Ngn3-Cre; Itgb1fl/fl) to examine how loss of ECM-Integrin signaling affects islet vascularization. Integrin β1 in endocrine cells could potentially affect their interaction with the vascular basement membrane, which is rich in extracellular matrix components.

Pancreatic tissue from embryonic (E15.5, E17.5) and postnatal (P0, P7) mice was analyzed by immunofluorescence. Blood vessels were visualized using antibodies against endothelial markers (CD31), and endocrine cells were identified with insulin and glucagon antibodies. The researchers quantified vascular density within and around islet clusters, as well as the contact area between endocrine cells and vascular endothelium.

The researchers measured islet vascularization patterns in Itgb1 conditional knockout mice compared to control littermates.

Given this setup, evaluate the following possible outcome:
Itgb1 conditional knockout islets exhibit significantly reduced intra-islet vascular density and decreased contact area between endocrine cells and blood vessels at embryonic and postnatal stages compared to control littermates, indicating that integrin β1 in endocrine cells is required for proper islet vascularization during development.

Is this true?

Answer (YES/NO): NO